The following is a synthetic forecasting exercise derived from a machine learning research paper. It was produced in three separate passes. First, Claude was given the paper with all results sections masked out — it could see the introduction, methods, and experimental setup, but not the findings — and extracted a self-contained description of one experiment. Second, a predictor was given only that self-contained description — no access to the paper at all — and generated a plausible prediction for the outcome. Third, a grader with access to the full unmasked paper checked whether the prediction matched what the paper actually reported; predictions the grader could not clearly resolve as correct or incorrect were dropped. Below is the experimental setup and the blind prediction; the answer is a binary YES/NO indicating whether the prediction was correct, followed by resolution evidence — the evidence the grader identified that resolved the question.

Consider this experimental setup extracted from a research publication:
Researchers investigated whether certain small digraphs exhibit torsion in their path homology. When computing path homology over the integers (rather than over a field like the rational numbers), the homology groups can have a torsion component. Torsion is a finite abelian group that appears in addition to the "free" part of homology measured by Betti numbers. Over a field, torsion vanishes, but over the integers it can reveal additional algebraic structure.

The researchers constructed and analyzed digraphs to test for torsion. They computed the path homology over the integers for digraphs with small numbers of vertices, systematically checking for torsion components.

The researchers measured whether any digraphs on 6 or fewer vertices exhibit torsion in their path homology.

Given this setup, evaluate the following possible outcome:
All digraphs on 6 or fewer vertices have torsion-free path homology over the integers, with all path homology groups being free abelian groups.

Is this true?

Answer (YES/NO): NO